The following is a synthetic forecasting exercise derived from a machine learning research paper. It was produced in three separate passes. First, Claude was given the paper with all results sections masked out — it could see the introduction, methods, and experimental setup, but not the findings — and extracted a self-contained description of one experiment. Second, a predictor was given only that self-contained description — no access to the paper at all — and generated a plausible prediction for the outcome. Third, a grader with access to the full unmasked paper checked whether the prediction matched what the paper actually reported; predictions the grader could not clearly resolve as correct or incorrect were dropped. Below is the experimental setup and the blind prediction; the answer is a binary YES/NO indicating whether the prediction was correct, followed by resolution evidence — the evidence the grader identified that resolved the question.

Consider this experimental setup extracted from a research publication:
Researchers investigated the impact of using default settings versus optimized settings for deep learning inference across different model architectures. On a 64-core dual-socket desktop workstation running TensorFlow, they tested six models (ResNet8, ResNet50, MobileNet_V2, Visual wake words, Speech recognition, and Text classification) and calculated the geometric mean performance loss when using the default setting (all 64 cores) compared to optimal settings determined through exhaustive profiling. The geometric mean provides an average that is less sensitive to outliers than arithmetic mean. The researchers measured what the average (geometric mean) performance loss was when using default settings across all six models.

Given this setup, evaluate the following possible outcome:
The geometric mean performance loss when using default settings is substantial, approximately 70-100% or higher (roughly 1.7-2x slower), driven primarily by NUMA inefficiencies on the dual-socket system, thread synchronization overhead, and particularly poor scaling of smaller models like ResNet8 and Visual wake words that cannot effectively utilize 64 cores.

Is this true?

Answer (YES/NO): NO